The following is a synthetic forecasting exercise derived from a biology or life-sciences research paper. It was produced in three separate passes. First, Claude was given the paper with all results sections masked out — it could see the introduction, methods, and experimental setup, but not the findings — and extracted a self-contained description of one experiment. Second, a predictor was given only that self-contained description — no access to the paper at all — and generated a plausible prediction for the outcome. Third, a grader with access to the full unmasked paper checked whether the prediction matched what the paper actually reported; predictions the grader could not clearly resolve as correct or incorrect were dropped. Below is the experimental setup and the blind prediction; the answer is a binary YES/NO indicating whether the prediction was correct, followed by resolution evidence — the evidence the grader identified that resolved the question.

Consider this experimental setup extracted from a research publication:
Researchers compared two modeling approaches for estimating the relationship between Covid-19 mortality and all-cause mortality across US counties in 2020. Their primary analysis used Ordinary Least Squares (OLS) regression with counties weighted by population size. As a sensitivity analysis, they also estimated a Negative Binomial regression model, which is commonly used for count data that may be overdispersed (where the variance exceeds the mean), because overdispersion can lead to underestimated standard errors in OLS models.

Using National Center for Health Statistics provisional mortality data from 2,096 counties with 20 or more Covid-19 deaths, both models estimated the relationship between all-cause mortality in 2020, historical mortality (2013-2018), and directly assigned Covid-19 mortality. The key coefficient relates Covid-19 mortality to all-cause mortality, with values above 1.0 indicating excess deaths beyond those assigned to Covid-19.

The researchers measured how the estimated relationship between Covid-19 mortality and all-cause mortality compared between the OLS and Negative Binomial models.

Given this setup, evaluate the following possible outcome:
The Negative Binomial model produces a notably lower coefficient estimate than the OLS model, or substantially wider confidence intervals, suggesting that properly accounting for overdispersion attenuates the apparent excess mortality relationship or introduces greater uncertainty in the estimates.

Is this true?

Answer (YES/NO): NO